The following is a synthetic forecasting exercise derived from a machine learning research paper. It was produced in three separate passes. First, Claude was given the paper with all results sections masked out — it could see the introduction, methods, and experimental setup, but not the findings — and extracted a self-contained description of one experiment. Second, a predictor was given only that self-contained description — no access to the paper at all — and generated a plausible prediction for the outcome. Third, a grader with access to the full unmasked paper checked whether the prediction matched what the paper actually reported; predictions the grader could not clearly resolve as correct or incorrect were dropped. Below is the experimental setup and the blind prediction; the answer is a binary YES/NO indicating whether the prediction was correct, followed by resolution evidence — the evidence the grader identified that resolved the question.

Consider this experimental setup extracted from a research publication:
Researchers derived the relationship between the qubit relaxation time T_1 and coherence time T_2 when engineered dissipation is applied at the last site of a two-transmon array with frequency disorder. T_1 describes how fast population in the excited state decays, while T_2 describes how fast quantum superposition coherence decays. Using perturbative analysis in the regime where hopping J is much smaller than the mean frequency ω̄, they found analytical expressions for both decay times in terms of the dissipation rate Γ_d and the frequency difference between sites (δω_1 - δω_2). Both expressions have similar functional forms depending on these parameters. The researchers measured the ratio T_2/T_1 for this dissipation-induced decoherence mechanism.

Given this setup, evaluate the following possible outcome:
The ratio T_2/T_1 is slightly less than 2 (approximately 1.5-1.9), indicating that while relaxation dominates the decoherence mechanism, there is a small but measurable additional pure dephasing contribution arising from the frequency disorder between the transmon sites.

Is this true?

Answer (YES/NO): NO